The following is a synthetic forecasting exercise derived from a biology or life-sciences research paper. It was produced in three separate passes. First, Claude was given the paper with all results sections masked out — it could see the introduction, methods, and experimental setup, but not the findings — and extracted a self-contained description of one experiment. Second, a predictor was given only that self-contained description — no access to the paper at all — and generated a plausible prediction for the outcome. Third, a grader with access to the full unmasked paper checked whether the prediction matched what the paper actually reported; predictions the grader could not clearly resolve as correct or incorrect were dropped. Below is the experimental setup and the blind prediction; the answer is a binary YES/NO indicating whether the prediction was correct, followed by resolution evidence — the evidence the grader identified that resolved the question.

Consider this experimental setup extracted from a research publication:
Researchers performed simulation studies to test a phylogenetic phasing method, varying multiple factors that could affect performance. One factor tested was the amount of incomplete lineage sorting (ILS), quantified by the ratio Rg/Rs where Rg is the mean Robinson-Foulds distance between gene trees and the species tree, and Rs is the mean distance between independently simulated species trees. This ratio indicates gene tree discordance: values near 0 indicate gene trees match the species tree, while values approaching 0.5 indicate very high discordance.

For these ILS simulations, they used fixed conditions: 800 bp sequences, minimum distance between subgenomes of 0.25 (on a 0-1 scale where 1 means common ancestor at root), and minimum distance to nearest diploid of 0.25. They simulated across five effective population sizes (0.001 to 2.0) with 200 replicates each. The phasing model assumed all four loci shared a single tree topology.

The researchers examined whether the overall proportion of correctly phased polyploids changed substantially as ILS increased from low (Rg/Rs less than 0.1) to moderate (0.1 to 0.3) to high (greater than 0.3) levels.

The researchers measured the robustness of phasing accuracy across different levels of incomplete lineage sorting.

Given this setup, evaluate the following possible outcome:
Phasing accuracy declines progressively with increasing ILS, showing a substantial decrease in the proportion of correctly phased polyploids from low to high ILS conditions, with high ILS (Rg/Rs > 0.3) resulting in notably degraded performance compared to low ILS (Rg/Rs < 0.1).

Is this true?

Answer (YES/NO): NO